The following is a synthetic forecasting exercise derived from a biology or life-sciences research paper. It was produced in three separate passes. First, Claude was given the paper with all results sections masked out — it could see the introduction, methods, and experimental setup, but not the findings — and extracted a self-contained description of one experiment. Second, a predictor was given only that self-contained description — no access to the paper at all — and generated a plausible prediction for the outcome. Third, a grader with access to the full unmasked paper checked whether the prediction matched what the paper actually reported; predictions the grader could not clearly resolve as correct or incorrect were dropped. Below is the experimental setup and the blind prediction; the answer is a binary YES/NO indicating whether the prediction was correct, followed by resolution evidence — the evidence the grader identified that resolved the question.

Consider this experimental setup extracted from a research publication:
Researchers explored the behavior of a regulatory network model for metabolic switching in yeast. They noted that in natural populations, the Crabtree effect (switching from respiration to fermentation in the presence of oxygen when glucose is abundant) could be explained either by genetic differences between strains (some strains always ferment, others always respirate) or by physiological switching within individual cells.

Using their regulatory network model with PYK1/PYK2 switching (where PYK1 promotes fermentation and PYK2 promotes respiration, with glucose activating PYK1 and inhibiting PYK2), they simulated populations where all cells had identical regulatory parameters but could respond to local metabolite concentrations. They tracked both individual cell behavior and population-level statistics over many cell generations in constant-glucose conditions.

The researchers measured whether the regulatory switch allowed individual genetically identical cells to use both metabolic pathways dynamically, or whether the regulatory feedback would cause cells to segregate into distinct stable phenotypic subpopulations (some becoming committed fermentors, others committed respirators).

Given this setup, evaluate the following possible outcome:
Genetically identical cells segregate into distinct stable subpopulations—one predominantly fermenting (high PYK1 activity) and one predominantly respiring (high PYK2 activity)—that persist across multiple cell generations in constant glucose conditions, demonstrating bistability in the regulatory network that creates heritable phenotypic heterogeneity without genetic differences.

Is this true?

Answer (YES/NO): NO